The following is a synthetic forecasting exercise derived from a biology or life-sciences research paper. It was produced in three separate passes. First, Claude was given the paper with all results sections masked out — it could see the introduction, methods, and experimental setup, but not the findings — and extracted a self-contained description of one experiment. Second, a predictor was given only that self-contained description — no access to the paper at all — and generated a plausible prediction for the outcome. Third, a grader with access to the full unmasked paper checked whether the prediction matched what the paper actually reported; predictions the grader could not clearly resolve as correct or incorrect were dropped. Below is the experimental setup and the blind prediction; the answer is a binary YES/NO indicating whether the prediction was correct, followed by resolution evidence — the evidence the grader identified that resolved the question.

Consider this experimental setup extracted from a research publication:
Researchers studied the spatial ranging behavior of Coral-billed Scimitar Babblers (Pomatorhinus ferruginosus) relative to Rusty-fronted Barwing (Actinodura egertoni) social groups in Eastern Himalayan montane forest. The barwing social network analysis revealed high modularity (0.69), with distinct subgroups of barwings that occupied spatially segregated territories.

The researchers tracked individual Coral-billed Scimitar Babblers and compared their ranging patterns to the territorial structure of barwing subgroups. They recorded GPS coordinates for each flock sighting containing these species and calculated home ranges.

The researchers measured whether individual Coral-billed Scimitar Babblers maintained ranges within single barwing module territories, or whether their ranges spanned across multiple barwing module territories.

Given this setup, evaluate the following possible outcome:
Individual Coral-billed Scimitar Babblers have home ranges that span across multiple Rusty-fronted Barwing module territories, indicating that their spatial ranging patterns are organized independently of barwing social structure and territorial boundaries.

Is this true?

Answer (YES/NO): YES